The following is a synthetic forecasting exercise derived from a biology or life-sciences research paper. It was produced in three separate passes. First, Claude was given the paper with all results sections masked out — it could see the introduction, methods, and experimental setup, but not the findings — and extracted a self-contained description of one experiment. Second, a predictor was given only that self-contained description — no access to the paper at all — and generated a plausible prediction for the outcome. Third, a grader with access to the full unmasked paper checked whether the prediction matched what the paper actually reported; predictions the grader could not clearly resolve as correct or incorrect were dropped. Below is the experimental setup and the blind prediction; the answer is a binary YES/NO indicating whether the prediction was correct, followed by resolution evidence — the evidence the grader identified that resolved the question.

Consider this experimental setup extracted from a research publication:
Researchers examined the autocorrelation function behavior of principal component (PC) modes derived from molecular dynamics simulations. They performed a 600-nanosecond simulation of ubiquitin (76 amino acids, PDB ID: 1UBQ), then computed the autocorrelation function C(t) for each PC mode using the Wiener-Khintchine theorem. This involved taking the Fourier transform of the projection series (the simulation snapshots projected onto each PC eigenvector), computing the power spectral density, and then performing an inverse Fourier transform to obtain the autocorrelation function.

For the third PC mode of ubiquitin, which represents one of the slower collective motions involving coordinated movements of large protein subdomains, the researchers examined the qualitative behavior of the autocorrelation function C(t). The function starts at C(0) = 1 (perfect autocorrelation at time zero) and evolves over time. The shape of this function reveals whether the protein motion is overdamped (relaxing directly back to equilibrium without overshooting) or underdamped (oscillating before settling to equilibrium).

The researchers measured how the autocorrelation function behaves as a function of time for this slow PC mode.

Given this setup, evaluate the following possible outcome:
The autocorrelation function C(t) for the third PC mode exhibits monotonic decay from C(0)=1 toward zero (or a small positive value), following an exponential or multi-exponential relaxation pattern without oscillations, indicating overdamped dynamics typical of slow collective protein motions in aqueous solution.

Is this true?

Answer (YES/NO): NO